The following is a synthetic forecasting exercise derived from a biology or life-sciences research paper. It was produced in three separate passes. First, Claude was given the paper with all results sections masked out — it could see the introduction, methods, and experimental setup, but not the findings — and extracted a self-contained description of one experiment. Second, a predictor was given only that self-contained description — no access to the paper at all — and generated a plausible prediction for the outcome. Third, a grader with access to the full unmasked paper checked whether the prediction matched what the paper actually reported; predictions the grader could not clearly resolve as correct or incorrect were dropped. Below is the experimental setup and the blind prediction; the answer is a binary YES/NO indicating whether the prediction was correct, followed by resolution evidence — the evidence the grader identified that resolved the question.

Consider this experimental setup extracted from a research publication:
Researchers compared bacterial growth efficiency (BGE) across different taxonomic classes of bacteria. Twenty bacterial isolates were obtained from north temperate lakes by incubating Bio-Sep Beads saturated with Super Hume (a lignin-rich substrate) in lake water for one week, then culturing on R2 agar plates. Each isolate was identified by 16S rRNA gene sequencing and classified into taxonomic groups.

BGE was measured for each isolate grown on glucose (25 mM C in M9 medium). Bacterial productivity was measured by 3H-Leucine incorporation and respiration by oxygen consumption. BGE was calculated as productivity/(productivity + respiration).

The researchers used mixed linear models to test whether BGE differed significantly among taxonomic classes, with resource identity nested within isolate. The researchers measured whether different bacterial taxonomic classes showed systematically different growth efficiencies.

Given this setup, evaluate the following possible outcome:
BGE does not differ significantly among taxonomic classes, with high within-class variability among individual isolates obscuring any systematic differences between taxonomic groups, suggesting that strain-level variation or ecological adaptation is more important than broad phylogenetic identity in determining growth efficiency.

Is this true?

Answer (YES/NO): NO